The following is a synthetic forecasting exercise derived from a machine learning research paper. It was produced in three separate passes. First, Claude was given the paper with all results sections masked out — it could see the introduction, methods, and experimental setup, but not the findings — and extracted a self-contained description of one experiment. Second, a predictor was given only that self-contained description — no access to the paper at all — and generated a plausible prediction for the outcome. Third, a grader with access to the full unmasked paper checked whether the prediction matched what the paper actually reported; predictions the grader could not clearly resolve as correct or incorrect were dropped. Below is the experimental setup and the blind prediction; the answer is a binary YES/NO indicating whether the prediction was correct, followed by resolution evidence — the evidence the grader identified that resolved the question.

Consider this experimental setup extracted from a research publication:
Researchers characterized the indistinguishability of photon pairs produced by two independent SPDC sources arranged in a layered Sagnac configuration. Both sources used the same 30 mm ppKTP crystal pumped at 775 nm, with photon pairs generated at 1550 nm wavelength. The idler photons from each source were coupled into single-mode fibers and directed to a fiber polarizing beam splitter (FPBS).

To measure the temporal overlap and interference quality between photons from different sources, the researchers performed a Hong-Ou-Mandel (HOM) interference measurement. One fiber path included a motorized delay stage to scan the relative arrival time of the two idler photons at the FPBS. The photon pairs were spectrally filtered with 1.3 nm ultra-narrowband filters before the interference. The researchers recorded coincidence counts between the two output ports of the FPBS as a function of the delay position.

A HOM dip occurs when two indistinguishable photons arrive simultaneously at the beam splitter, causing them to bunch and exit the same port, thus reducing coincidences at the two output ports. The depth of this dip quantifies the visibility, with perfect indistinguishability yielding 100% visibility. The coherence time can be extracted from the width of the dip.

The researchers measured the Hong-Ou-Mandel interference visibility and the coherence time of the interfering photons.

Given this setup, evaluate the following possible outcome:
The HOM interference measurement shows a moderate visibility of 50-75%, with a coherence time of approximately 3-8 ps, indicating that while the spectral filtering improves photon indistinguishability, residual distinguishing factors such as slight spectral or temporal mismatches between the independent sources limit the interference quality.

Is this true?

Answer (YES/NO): NO